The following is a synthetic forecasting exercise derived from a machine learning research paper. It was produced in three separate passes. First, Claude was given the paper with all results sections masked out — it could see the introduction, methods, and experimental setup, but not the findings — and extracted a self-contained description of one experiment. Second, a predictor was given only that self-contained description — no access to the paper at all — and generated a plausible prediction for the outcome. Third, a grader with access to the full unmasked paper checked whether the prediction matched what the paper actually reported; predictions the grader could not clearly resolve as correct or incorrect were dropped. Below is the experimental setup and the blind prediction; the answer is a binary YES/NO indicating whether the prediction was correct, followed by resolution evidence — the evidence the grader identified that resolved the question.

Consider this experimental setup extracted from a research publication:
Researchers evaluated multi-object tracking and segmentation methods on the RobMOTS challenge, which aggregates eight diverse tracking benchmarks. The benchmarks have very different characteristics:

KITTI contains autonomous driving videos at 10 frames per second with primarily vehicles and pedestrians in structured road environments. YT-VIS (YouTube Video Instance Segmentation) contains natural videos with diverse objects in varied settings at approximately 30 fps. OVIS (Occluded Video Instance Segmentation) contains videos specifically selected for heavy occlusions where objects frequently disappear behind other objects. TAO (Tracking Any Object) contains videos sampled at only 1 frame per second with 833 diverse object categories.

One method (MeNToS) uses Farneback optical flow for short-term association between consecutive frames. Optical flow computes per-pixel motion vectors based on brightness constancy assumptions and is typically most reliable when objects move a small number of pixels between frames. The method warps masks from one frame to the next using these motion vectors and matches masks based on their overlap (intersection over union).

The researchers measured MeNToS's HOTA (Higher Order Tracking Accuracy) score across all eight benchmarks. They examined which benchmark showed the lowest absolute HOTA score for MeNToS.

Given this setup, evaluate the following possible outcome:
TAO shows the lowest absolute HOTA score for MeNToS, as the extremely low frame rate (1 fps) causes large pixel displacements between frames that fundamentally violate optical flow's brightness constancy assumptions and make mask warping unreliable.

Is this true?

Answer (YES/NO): YES